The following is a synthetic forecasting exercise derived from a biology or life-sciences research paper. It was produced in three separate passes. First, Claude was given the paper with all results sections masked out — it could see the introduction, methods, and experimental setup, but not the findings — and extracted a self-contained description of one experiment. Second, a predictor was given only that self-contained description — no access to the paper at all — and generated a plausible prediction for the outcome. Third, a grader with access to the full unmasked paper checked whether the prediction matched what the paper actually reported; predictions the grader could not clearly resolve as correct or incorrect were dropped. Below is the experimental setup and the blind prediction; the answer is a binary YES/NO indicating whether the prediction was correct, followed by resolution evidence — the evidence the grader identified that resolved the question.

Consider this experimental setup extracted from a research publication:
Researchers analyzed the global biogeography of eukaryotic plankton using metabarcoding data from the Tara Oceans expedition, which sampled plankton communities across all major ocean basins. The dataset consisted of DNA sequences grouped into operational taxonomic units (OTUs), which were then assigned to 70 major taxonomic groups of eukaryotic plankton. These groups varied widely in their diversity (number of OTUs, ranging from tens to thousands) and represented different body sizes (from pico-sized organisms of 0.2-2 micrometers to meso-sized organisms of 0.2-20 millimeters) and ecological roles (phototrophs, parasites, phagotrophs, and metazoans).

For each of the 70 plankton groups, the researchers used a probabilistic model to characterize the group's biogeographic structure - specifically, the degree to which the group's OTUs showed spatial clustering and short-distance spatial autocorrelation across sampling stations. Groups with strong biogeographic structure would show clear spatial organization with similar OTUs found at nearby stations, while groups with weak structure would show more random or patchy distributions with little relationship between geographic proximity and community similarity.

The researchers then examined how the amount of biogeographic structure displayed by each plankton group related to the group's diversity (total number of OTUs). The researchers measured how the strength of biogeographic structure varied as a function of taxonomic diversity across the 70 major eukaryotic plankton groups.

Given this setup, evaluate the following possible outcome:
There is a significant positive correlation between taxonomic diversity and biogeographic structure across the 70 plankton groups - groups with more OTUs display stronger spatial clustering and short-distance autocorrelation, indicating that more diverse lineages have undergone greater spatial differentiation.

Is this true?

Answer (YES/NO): NO